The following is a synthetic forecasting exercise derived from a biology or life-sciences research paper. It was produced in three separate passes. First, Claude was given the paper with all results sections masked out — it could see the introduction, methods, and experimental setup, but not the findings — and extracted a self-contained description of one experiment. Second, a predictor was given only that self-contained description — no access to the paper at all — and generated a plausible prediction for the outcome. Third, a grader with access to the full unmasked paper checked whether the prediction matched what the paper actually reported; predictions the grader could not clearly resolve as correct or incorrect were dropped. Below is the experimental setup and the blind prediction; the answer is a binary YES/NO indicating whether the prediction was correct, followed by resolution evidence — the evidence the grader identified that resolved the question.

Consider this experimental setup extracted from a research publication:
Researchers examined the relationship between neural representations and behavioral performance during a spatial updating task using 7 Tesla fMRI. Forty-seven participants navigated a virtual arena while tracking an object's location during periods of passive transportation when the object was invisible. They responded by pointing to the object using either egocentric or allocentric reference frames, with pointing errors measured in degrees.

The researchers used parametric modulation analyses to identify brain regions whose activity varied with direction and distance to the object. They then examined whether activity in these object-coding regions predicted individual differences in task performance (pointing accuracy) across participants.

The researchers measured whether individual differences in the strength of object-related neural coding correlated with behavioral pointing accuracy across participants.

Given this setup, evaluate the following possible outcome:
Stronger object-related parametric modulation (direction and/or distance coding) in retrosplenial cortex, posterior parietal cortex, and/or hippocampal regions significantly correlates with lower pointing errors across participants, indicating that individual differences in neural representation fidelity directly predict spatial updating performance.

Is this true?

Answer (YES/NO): NO